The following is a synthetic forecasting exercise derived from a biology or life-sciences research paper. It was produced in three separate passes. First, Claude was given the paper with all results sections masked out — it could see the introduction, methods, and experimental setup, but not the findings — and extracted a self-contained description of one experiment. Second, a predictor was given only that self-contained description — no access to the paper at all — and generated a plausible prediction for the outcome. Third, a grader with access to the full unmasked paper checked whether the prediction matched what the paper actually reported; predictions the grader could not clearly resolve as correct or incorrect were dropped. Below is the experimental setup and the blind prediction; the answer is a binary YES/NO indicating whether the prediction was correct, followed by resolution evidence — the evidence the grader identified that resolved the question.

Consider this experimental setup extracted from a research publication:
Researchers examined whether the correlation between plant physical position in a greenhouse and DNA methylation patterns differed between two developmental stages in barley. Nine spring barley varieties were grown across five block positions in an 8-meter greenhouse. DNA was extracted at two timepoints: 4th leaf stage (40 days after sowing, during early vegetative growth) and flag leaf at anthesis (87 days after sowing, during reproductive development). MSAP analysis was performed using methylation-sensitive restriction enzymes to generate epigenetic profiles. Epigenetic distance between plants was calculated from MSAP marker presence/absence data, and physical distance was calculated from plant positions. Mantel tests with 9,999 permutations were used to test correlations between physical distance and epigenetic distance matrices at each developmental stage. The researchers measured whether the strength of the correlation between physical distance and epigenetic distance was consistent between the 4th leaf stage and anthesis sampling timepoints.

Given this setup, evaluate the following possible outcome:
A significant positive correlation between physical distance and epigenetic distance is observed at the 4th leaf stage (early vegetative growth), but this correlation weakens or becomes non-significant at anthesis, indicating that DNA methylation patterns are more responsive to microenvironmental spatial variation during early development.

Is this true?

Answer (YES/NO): NO